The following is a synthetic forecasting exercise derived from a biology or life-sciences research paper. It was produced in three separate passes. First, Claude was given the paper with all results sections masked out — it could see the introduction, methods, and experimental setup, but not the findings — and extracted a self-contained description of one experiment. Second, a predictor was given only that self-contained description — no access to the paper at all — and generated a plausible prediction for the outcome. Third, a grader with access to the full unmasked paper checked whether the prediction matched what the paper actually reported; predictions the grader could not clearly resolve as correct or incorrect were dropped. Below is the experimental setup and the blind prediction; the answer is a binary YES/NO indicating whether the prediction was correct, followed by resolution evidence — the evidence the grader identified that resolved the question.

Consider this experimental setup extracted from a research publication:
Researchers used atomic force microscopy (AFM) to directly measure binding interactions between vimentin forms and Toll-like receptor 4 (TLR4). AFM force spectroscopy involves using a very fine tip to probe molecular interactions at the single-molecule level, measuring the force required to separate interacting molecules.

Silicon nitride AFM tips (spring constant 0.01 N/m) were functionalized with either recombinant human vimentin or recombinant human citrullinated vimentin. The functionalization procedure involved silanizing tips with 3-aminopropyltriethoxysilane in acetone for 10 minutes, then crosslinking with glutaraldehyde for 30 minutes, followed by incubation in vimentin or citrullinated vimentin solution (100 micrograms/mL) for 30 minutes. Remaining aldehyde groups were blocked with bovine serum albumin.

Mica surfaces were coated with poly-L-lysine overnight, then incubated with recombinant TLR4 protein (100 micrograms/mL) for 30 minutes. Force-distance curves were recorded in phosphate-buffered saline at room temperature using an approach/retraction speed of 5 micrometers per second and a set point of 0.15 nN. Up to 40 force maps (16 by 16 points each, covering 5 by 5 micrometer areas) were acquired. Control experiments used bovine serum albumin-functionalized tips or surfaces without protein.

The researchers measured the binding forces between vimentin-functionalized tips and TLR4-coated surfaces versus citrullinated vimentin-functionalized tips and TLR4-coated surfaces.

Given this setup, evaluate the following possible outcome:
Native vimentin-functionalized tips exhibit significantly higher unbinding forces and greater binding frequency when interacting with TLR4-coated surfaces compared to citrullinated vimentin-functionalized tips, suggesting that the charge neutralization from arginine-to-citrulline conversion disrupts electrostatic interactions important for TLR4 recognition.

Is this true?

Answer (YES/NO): NO